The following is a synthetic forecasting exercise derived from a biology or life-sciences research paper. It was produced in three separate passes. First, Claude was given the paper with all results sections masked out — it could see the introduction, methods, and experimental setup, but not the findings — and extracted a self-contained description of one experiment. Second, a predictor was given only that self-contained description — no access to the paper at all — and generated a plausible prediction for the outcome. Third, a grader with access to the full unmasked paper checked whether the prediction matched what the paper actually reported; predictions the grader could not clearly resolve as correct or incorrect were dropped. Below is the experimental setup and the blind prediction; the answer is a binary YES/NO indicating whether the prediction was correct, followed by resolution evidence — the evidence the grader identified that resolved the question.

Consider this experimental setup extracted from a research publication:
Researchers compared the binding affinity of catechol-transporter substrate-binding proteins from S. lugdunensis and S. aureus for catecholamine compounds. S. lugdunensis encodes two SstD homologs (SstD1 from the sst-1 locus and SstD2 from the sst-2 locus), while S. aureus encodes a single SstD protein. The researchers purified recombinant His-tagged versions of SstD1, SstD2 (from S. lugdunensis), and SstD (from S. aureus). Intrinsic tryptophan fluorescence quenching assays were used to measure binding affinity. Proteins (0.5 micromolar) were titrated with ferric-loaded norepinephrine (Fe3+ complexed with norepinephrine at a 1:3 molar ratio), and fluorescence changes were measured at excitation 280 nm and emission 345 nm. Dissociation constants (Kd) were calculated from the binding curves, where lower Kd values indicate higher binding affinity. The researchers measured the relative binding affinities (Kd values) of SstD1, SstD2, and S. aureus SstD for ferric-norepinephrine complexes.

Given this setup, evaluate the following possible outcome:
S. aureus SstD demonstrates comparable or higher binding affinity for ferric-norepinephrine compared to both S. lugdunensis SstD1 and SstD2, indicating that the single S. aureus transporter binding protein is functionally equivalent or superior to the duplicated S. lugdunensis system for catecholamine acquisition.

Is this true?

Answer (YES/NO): NO